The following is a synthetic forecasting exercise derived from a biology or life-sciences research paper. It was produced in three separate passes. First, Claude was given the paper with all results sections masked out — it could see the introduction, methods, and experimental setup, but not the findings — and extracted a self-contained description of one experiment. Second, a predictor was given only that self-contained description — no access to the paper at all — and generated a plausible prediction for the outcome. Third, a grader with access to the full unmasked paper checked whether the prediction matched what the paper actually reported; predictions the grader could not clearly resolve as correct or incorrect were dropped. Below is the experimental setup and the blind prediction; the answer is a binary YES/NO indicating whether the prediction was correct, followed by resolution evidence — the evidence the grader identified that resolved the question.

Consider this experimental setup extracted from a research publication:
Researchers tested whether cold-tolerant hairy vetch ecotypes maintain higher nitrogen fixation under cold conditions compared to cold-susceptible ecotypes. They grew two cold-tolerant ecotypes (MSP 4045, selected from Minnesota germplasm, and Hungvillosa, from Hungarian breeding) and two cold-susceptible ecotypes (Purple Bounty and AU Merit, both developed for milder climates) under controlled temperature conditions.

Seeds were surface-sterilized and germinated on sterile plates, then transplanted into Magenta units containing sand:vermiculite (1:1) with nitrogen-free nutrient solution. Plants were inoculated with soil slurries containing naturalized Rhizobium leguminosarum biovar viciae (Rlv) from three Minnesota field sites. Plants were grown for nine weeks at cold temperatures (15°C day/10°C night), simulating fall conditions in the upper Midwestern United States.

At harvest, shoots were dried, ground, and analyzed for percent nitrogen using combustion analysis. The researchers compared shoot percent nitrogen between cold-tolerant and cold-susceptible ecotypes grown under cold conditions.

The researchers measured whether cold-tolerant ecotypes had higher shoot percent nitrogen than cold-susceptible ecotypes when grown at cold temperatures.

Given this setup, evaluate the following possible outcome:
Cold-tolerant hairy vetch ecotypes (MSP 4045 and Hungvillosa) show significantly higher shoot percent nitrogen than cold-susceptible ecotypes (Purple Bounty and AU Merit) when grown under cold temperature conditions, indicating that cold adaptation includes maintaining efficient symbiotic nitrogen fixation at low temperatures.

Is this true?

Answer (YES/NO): NO